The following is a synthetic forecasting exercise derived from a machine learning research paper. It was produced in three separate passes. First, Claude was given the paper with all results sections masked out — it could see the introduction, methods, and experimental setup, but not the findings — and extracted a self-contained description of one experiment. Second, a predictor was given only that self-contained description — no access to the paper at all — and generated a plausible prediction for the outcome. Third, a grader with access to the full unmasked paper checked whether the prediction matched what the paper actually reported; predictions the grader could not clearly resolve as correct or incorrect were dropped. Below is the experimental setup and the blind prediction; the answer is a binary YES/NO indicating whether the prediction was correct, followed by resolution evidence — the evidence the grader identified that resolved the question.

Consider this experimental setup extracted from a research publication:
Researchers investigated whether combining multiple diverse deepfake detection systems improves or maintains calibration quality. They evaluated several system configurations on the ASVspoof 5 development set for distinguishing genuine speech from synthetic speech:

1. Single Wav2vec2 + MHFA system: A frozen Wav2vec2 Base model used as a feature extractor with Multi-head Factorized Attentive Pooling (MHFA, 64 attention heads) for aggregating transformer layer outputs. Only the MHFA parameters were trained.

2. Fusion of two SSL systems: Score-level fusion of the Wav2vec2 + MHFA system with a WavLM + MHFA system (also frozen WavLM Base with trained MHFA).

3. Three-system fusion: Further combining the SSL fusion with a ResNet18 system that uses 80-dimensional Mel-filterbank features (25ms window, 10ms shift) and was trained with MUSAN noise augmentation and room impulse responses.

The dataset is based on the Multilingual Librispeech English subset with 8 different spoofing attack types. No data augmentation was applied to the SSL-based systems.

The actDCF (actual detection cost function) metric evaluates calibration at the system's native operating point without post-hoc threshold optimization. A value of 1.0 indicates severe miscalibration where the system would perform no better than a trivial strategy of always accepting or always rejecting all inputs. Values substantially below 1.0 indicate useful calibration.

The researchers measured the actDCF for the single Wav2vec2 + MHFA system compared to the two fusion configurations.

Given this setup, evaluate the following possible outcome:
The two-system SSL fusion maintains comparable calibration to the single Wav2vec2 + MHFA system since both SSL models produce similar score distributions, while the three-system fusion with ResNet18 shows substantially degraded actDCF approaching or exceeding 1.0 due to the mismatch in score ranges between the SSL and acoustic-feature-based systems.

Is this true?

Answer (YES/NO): NO